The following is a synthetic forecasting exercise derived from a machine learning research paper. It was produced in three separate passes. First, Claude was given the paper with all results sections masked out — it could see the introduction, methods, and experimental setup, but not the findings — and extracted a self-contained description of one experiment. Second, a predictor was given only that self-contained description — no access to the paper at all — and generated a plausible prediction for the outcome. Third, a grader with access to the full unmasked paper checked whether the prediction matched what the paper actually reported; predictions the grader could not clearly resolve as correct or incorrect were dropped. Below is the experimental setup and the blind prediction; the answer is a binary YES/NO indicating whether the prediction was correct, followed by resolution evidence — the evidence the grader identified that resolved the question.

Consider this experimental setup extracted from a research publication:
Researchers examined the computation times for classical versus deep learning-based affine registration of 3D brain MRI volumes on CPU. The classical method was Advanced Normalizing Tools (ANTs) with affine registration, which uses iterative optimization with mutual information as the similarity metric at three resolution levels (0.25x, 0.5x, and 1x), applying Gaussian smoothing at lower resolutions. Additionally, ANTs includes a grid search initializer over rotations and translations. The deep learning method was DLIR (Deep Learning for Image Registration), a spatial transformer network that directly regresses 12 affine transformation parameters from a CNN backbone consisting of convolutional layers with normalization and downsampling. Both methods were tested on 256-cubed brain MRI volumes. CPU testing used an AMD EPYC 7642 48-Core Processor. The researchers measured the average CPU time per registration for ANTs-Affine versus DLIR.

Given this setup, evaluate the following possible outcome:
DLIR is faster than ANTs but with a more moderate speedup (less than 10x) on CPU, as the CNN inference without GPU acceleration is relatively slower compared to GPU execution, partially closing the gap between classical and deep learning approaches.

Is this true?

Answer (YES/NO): NO